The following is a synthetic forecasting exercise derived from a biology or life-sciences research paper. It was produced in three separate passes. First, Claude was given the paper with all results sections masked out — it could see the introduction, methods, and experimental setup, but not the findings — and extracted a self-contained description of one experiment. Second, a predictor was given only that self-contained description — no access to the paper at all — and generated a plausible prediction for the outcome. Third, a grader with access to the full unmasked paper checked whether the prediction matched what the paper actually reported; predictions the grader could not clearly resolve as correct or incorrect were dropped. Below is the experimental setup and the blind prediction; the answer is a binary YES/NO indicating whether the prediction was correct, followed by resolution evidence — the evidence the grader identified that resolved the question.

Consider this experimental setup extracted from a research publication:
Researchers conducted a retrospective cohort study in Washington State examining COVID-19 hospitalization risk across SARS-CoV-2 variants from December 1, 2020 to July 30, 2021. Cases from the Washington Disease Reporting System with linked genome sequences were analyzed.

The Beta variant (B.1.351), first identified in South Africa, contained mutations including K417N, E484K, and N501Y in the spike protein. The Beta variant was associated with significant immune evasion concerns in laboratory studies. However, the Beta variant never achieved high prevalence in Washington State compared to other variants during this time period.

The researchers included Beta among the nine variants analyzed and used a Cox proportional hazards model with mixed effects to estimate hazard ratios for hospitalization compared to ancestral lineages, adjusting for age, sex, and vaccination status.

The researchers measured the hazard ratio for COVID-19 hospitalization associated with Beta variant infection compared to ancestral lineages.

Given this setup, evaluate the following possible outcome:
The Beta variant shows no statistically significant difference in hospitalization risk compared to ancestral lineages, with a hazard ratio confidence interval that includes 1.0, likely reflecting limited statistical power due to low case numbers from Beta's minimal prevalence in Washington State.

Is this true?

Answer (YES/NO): NO